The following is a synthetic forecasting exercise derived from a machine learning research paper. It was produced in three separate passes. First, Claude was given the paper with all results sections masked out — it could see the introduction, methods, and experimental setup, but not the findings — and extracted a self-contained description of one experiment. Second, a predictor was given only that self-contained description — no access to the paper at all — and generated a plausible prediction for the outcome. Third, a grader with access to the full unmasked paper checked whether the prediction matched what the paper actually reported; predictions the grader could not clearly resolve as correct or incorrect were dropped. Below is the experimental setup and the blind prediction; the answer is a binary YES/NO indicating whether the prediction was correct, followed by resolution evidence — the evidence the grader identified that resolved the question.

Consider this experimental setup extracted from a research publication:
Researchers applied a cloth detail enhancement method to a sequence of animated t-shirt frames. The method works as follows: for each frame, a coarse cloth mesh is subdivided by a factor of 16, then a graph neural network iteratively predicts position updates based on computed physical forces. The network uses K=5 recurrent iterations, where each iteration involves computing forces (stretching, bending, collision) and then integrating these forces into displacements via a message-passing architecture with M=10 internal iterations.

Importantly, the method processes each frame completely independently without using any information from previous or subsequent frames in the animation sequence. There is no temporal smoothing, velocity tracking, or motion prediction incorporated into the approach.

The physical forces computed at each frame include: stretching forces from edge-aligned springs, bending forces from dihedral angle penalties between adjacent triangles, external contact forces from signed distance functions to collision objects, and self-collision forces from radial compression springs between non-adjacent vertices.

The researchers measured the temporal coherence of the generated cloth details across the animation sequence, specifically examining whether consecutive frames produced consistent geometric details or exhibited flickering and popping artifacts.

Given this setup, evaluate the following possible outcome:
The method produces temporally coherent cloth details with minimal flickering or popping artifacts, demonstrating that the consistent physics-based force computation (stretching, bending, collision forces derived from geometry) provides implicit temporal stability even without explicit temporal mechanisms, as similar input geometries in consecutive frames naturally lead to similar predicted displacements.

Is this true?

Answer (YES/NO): NO